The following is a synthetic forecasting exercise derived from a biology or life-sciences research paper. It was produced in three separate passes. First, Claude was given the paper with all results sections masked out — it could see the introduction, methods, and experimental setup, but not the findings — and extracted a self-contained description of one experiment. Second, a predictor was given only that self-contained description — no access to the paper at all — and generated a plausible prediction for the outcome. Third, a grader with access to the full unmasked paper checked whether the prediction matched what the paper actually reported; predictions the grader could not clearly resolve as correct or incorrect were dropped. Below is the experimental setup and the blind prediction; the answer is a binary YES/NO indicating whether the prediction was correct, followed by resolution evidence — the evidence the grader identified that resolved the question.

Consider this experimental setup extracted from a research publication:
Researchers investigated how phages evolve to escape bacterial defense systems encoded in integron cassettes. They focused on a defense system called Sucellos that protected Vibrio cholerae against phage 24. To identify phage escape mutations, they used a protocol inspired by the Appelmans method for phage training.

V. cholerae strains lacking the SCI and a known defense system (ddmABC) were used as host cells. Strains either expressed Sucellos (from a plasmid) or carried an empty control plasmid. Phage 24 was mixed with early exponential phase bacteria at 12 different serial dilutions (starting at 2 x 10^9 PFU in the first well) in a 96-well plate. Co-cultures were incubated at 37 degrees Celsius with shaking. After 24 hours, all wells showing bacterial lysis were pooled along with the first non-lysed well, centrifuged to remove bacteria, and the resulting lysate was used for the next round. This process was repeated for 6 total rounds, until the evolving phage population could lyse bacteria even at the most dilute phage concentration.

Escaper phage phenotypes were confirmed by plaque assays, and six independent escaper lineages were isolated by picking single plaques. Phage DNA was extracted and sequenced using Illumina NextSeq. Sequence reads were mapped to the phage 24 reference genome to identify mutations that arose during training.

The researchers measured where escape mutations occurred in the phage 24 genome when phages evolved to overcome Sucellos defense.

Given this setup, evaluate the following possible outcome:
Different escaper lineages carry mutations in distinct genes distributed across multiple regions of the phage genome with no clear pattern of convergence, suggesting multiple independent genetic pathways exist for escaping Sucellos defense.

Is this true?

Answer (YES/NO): NO